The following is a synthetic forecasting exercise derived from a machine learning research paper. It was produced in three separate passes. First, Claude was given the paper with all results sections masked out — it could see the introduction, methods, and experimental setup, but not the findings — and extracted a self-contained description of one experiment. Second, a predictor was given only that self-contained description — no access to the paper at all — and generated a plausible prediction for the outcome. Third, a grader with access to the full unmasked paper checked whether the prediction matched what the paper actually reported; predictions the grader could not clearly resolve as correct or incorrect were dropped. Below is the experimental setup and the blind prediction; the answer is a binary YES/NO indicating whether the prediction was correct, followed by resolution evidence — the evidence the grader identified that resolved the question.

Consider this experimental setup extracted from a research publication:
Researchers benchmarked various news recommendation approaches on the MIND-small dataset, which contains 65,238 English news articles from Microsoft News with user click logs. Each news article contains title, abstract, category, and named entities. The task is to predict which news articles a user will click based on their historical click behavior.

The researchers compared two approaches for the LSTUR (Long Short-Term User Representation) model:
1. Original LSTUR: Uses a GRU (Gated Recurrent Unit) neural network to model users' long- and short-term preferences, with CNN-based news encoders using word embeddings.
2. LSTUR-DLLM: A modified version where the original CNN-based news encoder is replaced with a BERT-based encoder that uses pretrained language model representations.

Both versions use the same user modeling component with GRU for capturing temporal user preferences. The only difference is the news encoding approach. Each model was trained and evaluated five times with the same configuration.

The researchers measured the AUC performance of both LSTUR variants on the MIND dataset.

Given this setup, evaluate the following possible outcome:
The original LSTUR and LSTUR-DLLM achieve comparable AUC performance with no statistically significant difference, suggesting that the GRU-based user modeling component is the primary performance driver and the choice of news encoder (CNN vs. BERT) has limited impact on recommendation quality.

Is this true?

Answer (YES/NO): NO